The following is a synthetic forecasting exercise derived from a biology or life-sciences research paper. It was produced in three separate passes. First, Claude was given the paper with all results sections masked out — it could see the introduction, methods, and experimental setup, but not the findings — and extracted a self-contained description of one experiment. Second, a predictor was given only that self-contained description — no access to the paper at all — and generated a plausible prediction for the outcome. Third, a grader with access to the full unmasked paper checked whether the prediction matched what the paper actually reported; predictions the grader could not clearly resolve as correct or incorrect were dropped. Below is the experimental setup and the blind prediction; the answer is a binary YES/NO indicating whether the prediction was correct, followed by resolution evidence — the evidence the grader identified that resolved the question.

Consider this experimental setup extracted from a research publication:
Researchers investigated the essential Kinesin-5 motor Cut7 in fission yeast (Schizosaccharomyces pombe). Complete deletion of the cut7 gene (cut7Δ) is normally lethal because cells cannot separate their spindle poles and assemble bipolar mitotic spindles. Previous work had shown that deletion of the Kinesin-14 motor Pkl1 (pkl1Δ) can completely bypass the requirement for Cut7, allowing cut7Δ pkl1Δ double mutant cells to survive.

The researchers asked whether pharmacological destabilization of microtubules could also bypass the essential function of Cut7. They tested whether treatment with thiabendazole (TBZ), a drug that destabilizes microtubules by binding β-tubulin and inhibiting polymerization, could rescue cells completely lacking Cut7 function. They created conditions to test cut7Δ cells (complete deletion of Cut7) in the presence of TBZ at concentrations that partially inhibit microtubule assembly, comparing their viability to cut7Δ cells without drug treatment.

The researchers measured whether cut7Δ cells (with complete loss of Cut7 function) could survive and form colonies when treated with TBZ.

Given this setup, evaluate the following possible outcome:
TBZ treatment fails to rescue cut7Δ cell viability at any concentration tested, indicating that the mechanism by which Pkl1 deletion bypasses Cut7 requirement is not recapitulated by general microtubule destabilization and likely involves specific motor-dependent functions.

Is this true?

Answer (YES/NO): NO